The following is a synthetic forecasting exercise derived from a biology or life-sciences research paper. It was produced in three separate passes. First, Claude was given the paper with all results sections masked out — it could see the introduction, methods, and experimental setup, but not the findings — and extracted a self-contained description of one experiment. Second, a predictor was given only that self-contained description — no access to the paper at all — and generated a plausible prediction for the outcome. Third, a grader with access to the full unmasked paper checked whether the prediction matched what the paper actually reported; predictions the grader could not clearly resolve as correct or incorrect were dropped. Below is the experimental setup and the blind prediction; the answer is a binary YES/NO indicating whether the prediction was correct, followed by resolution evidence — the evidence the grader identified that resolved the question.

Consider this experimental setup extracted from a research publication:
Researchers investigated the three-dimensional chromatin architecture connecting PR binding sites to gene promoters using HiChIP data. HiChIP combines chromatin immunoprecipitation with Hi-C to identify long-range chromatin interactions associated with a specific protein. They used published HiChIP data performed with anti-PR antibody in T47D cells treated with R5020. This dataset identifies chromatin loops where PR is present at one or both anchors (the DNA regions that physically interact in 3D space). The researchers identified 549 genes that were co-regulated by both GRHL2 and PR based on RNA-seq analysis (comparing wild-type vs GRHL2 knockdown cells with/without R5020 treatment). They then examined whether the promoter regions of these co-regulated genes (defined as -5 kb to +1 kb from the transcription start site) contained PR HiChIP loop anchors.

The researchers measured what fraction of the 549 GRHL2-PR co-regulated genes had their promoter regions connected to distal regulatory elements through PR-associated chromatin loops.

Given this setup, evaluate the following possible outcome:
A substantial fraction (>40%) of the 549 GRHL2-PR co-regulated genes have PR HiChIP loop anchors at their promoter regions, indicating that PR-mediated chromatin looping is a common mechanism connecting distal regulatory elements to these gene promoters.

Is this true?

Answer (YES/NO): NO